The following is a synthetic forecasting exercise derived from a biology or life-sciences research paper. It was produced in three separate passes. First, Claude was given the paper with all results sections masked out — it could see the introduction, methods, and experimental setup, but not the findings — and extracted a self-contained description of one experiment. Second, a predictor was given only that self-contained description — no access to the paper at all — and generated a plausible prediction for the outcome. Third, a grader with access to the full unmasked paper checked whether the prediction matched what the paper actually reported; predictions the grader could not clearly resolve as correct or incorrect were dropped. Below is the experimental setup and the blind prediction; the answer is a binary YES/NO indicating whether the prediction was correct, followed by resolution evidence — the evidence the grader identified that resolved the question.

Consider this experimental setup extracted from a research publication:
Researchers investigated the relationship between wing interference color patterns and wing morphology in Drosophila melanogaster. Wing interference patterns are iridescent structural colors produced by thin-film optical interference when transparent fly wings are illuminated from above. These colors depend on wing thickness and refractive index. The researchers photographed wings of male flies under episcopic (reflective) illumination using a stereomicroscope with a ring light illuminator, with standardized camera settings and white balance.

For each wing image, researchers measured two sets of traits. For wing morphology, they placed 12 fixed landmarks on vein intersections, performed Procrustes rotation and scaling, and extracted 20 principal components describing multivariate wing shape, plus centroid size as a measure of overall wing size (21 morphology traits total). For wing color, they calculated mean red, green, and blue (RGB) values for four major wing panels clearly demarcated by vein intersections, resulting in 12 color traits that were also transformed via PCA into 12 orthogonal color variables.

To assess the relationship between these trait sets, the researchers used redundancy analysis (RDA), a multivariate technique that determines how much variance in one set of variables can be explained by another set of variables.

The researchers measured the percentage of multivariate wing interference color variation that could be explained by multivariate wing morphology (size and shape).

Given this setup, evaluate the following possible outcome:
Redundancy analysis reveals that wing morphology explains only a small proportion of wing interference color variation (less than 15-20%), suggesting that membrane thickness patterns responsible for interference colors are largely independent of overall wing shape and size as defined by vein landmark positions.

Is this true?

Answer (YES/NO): YES